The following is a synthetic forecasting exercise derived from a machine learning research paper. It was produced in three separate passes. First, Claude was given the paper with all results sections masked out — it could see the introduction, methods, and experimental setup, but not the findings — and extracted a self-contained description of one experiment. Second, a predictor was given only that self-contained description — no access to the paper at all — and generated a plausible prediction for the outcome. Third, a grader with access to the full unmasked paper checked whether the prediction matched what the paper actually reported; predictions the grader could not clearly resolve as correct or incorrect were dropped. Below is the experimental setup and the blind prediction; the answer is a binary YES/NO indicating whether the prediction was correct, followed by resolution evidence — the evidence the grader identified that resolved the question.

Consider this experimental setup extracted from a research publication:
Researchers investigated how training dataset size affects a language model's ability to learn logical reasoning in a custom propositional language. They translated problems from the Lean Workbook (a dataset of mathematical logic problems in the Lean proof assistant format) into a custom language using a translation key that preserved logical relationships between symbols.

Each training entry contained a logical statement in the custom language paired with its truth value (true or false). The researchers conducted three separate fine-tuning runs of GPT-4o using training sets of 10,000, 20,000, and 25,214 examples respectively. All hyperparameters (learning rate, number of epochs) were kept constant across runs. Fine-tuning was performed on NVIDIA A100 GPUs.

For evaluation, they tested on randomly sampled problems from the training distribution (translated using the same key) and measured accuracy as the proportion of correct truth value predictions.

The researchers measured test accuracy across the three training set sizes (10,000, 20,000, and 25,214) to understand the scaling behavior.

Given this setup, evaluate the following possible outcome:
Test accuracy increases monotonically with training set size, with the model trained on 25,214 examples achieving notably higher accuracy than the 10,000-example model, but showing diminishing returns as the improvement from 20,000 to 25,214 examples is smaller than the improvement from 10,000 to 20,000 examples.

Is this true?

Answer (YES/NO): NO